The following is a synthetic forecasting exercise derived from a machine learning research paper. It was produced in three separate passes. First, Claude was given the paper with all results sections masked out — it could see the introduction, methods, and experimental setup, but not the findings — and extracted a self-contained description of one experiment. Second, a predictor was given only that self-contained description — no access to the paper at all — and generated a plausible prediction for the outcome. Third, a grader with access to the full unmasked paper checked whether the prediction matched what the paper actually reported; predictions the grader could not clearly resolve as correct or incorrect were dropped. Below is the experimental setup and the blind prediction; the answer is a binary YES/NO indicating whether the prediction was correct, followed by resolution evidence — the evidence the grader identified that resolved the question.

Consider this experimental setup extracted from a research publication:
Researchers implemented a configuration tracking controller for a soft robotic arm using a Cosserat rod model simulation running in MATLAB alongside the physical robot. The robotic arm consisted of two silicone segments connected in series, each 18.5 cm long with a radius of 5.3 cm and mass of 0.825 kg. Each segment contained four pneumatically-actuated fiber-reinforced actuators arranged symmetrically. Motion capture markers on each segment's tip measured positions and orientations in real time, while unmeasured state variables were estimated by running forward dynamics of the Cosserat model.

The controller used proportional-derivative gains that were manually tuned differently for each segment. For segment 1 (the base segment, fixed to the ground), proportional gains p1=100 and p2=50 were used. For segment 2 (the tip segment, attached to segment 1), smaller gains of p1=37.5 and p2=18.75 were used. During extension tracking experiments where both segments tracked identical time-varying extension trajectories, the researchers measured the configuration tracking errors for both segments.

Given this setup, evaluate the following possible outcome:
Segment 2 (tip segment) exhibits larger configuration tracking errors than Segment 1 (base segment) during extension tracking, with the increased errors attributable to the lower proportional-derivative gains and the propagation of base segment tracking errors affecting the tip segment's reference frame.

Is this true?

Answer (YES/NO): NO